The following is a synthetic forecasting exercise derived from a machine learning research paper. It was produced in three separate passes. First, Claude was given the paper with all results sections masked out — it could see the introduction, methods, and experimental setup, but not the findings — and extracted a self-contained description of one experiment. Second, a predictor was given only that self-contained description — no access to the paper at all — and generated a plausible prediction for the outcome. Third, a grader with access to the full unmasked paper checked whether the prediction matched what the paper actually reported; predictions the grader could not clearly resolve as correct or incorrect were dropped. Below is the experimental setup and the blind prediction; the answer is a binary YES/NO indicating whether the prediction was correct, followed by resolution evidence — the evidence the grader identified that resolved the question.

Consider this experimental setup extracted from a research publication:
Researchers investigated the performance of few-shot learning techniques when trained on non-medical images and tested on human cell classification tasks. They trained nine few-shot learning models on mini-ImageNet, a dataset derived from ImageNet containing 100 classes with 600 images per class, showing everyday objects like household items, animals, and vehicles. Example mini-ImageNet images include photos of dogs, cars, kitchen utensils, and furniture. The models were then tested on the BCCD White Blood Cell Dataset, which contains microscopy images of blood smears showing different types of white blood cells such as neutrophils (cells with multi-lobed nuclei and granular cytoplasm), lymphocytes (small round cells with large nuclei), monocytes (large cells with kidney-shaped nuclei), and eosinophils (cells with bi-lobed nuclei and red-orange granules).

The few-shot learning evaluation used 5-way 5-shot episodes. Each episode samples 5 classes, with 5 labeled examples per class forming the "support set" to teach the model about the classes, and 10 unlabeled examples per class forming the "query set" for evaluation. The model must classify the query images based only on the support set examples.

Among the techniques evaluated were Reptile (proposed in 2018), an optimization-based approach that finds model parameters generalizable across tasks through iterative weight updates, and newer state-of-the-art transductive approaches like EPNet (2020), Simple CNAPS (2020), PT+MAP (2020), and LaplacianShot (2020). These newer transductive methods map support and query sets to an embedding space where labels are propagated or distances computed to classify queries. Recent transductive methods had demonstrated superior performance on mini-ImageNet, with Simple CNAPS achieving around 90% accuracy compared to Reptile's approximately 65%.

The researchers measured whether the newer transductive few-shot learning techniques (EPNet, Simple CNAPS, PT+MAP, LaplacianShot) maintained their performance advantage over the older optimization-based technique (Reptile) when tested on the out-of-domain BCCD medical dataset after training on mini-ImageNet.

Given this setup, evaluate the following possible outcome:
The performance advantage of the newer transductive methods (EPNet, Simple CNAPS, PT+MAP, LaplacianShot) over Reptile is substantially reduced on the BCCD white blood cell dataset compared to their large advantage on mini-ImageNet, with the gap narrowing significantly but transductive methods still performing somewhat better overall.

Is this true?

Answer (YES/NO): NO